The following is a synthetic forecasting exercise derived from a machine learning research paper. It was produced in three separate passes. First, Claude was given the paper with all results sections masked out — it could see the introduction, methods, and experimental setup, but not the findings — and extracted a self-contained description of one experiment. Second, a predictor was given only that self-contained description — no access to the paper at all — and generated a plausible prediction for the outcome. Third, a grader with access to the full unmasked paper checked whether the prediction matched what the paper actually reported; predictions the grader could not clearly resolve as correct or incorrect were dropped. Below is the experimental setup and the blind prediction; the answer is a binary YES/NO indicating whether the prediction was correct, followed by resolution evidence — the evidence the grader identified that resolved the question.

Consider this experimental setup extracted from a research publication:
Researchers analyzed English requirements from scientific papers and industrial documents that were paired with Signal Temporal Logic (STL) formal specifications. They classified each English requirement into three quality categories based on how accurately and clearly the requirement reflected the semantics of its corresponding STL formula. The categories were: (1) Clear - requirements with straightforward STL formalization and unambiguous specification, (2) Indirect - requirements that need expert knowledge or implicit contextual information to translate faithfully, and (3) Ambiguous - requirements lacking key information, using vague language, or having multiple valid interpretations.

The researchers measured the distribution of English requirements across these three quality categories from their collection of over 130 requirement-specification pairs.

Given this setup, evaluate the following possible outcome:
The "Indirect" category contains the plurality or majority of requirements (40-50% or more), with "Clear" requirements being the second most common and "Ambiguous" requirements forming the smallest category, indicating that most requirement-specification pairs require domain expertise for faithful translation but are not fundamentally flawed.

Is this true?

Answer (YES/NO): NO